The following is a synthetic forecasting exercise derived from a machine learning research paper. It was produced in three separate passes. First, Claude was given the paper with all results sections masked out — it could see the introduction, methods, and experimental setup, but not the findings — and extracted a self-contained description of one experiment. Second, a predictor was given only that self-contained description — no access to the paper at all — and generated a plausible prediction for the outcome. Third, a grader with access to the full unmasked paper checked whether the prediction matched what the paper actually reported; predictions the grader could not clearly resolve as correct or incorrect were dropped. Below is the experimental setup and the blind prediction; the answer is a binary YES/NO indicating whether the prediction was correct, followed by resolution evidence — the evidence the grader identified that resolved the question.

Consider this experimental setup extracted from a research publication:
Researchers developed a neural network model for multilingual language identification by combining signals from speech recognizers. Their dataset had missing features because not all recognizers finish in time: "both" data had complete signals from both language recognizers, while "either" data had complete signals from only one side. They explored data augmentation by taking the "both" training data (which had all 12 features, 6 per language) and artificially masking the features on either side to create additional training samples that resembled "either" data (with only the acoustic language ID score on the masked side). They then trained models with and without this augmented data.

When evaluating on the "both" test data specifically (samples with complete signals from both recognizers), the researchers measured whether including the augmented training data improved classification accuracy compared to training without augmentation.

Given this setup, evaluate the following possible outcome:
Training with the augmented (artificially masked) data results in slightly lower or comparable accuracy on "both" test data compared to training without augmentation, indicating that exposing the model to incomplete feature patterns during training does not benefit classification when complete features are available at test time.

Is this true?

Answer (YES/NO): NO